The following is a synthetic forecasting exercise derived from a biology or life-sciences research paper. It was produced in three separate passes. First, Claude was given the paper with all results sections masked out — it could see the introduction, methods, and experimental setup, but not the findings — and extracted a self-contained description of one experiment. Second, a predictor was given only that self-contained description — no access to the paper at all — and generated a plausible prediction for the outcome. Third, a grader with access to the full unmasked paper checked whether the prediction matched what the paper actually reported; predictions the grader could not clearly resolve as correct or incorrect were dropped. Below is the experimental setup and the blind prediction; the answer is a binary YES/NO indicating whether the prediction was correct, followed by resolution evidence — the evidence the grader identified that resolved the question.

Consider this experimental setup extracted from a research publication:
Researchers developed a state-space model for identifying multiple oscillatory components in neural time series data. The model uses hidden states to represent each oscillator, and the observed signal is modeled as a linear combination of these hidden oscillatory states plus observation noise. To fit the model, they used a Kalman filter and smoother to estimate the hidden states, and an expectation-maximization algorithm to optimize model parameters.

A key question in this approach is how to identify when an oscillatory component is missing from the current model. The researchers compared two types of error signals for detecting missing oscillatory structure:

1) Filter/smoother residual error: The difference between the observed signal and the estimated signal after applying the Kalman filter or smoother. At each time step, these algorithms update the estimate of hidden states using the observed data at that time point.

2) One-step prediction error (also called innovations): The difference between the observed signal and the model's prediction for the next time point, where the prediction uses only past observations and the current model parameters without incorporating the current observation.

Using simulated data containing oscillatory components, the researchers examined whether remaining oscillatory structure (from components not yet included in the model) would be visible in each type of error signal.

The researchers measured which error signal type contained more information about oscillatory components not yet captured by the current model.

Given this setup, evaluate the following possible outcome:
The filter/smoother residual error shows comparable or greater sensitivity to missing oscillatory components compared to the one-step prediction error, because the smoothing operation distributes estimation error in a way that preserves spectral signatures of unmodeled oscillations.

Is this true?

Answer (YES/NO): NO